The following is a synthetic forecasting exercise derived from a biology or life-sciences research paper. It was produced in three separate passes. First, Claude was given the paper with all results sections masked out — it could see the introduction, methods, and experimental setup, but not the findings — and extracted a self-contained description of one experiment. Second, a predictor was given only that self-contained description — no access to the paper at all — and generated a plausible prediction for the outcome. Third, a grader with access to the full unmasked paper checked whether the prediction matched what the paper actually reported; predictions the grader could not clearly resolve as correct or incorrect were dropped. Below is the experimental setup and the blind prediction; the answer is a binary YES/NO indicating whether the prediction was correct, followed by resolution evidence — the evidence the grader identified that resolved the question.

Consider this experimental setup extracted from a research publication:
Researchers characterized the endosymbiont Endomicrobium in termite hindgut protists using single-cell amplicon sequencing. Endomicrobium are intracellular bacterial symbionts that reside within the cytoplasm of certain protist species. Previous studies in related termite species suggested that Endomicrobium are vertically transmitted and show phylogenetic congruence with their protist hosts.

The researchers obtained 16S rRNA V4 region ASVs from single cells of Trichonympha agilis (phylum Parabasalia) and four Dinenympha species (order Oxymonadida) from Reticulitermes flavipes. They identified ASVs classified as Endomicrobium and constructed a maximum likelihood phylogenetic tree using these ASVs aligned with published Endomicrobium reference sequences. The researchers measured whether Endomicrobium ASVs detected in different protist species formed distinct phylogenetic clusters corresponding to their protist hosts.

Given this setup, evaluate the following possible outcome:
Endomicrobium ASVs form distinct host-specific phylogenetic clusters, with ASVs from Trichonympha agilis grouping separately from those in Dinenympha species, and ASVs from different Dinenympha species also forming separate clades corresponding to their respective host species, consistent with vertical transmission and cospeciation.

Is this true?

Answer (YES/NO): NO